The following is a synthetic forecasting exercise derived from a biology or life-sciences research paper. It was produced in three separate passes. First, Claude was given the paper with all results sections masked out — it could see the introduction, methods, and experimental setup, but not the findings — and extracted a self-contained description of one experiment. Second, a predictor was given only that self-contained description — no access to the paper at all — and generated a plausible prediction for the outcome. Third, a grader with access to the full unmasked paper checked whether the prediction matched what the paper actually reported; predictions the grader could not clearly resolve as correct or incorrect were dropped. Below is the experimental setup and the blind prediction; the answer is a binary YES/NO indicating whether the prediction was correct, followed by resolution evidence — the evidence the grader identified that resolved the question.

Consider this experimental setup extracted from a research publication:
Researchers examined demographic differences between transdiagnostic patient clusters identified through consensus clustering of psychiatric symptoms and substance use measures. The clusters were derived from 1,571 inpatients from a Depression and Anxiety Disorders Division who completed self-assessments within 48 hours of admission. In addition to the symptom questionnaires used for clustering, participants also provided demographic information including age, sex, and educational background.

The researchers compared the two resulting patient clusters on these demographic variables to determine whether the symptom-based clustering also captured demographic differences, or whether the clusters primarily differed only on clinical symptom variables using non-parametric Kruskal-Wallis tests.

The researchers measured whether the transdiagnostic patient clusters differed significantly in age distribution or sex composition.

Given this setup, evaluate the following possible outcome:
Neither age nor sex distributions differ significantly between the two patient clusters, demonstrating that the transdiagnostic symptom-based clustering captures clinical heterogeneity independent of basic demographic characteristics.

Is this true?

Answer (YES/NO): NO